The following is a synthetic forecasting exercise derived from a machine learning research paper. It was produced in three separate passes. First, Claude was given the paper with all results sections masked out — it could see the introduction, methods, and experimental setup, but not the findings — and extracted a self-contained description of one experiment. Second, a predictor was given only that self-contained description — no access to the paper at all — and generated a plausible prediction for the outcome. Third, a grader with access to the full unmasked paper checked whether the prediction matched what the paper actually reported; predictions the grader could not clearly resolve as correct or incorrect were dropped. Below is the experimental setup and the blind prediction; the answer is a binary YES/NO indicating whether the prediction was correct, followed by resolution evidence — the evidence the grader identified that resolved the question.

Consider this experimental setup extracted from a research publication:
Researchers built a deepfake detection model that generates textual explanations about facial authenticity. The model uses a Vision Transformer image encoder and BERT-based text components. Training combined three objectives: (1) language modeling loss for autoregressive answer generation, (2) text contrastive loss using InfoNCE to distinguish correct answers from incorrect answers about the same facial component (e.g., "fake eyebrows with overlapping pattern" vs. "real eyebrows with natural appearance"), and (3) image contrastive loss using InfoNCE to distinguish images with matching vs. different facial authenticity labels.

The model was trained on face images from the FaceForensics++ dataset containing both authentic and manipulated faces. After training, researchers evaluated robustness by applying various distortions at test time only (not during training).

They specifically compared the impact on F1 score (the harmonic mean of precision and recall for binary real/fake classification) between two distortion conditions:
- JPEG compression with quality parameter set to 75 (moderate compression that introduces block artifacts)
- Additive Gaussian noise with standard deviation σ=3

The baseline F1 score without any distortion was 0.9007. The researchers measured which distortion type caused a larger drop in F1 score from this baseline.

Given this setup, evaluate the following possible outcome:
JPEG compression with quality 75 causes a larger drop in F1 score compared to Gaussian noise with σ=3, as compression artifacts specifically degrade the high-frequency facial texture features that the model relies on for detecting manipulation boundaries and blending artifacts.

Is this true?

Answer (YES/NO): NO